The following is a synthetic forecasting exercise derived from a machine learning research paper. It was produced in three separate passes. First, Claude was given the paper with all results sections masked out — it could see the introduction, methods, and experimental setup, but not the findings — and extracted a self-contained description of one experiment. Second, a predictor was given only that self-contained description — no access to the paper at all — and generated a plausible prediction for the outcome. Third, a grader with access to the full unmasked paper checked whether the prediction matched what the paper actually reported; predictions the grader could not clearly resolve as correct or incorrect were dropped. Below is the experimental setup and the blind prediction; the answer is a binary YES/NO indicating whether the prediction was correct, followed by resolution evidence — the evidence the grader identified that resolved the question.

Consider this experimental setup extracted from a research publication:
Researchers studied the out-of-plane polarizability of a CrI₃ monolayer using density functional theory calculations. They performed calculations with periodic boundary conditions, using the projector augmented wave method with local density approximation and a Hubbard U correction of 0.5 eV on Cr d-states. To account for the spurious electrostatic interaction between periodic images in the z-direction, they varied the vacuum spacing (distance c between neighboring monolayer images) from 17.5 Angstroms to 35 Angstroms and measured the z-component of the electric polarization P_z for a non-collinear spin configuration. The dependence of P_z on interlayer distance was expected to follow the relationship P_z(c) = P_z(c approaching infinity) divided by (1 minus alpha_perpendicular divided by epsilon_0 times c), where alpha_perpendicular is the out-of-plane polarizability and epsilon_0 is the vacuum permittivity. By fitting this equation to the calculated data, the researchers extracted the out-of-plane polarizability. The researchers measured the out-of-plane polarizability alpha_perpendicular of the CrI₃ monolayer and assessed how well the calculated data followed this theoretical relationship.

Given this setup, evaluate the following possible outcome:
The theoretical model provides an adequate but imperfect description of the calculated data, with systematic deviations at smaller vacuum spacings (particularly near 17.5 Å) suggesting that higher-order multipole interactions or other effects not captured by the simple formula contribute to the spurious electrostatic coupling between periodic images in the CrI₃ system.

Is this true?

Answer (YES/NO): NO